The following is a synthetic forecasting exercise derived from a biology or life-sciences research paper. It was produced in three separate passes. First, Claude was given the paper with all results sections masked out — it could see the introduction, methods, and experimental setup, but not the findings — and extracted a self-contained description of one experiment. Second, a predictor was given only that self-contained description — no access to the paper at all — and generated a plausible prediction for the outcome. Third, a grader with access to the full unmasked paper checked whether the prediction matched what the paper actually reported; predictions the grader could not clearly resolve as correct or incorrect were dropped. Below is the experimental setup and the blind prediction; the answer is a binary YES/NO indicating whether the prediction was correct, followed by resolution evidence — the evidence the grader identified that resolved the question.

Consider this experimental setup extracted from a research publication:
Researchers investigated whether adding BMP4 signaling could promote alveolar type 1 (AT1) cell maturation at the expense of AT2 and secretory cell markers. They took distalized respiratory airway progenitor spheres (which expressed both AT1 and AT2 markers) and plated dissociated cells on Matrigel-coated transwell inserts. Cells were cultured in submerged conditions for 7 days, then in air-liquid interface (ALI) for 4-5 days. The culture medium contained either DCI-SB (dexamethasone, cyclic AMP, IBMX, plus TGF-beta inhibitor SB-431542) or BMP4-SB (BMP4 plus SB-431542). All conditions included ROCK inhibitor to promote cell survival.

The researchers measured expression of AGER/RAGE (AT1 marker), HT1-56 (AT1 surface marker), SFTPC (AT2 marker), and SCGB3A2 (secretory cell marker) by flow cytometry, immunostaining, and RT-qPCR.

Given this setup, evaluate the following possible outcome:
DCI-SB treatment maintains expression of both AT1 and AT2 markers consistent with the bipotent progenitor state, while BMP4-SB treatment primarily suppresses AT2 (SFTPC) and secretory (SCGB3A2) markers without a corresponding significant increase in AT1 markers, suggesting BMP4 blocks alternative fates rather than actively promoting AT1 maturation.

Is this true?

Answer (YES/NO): YES